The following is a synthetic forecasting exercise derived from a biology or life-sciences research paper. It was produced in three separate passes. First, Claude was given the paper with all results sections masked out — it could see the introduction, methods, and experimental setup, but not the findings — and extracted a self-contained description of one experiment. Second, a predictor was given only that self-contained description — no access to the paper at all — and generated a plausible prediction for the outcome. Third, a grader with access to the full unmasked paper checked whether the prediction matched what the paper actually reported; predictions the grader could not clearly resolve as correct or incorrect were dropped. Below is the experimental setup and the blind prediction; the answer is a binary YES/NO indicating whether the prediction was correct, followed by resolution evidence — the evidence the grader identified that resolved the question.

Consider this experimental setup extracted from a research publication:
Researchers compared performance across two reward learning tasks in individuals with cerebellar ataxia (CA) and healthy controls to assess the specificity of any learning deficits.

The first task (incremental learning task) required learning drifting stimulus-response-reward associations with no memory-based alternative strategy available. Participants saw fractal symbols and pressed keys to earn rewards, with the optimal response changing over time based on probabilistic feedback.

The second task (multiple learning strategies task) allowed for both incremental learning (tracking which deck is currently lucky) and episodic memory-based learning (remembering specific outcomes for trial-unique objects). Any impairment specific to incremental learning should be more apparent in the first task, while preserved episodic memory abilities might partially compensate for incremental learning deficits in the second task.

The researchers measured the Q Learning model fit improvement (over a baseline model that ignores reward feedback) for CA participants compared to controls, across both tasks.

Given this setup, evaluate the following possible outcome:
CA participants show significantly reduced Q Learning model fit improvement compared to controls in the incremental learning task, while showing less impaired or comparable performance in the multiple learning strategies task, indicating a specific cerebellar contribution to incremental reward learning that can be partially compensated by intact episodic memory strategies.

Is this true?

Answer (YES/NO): YES